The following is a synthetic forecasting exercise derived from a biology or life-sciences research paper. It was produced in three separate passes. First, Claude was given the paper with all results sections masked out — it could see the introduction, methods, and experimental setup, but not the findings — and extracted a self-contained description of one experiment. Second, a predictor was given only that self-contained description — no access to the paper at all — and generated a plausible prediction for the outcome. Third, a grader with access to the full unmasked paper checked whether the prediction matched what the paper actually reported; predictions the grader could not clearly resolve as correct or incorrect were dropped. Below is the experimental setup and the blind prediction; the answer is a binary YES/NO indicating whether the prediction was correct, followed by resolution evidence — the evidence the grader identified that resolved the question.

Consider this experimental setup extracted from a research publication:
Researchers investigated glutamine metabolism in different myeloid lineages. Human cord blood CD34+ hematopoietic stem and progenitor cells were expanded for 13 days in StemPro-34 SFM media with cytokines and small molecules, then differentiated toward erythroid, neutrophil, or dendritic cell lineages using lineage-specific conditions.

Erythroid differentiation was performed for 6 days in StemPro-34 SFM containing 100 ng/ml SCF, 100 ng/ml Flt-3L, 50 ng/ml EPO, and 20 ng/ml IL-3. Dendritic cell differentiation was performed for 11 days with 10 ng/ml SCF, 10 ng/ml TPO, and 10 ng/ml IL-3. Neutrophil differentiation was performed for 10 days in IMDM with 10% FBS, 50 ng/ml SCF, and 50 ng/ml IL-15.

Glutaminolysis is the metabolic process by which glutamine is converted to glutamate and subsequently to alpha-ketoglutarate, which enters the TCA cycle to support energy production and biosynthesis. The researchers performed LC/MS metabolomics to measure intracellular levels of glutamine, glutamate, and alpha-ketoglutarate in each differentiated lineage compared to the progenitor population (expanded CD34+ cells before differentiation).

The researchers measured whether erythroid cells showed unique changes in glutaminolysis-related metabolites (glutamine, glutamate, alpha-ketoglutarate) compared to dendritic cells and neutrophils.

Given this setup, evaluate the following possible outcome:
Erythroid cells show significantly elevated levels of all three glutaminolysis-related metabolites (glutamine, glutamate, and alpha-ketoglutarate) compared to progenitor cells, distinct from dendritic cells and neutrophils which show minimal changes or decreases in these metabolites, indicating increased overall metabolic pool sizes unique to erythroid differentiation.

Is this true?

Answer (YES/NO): NO